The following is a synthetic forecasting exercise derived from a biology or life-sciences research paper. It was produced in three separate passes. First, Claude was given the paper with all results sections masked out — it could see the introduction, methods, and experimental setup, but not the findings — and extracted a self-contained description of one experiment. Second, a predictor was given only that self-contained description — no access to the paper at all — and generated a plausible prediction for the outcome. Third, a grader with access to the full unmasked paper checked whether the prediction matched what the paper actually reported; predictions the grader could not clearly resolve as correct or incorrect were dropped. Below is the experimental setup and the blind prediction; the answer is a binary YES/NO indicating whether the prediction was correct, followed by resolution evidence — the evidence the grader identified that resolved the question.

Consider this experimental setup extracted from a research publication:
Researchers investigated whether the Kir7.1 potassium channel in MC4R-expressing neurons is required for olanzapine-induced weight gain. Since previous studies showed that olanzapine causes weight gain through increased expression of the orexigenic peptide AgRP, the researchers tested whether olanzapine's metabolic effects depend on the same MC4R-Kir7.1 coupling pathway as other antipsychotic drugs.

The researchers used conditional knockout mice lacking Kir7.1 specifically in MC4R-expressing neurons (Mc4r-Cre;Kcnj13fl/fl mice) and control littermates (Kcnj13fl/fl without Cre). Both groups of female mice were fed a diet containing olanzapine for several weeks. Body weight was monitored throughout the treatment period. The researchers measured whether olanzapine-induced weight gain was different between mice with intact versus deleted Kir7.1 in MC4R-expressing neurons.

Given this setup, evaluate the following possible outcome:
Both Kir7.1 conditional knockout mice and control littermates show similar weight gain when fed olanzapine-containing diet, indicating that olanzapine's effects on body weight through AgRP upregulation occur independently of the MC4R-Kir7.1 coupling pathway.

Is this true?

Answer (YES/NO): YES